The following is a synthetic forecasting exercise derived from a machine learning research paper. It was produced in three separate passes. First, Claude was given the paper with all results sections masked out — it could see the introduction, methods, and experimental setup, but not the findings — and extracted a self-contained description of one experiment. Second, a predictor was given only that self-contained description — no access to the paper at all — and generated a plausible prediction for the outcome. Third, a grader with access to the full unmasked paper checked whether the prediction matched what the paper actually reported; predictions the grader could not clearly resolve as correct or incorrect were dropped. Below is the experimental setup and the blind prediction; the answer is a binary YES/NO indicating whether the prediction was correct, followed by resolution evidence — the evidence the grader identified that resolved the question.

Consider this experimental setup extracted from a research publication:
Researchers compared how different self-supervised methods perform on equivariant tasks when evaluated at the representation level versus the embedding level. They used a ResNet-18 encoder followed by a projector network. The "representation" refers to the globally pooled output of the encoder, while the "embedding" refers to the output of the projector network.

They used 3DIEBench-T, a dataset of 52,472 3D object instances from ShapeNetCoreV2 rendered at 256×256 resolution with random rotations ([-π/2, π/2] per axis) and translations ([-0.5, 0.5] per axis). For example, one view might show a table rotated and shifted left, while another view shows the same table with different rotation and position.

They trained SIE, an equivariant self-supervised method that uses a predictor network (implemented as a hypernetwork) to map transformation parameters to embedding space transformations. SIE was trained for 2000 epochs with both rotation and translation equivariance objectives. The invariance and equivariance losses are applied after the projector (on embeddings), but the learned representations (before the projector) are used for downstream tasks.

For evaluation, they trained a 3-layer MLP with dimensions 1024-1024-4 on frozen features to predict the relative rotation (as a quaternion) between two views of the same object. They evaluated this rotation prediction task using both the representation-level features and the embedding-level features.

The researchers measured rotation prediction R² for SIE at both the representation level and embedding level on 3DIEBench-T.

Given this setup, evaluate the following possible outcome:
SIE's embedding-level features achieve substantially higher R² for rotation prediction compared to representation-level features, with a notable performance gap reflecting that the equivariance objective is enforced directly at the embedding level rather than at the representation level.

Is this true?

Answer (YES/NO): NO